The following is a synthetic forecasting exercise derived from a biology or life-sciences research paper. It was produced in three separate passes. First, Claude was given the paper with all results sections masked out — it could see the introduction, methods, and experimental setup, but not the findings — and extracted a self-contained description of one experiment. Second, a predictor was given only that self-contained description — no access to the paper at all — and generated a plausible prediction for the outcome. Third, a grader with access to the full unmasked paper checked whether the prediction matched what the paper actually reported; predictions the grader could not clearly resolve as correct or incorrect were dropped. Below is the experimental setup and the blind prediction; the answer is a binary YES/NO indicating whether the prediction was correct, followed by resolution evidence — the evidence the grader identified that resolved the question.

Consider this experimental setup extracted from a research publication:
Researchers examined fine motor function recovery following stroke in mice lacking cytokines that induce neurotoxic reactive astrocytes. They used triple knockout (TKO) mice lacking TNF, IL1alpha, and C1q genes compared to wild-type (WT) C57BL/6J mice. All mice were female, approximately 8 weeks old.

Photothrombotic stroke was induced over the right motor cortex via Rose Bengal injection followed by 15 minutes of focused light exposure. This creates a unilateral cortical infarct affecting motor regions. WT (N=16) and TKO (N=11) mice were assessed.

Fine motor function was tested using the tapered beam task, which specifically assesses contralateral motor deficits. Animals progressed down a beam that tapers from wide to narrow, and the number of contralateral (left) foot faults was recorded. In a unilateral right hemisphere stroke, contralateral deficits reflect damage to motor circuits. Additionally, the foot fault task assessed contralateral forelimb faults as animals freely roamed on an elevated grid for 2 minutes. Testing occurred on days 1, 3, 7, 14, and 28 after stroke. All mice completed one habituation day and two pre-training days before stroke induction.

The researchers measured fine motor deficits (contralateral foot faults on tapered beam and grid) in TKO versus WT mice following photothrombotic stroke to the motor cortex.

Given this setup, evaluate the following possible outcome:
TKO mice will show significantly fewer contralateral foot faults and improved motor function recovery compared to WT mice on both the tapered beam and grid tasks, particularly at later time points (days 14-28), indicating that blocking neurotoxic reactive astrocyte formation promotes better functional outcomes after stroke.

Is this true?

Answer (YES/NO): NO